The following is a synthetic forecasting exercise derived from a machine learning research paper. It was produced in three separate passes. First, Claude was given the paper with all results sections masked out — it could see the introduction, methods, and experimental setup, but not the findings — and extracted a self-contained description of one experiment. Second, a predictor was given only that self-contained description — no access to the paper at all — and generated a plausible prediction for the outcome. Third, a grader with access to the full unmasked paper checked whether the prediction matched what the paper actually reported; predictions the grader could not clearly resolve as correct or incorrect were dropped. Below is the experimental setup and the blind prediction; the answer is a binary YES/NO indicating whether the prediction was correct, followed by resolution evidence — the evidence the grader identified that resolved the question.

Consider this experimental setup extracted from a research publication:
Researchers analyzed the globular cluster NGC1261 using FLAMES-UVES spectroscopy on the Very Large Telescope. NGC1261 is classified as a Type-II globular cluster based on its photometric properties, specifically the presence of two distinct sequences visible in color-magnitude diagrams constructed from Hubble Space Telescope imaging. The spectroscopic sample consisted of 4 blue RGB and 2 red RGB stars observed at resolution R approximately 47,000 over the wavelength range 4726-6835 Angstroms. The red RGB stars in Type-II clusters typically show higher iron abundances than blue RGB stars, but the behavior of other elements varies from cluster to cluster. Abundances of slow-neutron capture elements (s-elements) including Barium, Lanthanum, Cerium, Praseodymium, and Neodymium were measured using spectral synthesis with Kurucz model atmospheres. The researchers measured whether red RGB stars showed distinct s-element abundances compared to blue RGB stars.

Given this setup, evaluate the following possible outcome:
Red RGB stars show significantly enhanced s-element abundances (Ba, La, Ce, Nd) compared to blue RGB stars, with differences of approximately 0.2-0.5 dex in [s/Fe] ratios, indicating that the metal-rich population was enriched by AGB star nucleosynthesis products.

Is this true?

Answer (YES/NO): NO